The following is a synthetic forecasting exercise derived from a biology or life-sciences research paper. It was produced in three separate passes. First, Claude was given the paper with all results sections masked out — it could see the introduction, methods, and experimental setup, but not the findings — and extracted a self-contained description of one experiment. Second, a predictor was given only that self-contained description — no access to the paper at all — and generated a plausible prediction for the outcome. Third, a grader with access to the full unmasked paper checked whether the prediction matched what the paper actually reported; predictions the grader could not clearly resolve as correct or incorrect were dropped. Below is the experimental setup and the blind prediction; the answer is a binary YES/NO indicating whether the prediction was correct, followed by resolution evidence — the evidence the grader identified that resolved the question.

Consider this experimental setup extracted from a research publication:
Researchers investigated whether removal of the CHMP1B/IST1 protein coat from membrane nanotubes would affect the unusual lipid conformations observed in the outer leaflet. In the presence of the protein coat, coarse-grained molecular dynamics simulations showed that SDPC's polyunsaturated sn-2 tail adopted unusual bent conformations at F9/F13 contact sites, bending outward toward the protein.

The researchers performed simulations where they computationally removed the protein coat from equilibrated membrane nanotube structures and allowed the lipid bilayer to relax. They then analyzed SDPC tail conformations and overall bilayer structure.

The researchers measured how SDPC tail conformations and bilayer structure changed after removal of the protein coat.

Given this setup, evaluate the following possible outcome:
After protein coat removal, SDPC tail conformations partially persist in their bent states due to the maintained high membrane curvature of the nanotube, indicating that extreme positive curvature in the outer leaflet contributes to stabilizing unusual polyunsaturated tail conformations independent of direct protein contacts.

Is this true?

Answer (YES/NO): NO